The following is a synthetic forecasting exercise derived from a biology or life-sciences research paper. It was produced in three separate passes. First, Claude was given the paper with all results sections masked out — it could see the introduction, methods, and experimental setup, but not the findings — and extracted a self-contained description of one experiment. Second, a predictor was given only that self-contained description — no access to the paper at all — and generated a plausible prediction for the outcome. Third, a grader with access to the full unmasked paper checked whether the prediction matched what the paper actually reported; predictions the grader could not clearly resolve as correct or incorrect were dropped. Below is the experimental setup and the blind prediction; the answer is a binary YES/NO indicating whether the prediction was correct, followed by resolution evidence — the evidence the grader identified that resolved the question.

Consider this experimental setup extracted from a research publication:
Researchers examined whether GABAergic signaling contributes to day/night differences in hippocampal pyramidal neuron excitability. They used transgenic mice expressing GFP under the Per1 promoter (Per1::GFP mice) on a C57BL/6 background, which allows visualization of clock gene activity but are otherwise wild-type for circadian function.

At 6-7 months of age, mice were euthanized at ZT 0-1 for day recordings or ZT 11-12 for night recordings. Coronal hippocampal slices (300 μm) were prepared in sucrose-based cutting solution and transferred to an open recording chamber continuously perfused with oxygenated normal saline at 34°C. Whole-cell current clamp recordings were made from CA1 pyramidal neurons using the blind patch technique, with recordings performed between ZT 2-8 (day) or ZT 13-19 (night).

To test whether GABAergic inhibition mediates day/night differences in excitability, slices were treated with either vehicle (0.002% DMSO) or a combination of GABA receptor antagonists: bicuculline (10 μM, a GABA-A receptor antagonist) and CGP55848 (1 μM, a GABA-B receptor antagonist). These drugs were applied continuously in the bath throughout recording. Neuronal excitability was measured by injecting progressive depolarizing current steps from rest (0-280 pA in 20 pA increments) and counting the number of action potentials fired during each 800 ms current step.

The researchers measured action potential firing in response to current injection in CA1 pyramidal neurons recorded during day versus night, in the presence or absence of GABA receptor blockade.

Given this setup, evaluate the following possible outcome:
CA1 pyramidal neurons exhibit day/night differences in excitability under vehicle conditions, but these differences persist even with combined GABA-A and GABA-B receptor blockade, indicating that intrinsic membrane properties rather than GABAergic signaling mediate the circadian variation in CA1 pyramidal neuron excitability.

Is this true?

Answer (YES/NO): NO